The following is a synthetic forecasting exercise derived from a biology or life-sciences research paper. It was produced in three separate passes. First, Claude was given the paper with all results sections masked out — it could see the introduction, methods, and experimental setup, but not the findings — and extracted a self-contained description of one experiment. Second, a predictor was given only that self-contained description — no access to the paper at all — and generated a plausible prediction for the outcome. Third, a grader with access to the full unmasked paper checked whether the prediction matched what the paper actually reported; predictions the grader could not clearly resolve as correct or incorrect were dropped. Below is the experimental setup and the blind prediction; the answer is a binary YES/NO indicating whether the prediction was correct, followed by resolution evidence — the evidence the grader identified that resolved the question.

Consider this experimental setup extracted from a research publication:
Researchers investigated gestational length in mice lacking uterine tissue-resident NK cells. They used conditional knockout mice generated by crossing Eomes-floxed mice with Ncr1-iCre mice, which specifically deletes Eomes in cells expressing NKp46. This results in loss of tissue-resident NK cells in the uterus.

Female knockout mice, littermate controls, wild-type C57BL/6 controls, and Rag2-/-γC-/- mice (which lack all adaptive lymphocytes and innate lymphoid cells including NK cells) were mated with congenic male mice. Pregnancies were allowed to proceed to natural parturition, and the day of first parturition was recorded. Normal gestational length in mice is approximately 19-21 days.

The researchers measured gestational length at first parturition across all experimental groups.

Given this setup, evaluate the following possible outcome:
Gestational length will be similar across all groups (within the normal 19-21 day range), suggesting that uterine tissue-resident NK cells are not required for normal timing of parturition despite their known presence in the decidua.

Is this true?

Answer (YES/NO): YES